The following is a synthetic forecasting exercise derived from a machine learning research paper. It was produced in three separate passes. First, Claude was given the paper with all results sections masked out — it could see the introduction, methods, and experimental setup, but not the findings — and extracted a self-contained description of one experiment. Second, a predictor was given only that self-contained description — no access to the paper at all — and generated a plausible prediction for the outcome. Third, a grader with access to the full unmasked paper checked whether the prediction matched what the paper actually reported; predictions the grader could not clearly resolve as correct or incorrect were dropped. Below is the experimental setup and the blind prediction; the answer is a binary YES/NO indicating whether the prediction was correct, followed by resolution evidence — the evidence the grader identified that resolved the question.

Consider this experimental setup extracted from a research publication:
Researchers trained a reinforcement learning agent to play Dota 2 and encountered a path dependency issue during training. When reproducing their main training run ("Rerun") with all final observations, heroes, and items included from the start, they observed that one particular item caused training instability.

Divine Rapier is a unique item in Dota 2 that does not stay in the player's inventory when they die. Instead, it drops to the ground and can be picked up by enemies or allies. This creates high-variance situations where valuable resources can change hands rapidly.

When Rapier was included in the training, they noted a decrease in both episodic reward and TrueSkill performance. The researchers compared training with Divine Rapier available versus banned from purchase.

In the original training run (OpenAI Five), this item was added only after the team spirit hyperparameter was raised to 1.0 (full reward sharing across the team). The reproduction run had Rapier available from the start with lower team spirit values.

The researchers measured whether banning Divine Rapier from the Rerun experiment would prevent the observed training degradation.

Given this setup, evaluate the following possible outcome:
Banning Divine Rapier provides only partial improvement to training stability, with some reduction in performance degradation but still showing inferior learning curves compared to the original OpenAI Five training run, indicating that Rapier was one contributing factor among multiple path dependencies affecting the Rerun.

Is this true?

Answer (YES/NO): NO